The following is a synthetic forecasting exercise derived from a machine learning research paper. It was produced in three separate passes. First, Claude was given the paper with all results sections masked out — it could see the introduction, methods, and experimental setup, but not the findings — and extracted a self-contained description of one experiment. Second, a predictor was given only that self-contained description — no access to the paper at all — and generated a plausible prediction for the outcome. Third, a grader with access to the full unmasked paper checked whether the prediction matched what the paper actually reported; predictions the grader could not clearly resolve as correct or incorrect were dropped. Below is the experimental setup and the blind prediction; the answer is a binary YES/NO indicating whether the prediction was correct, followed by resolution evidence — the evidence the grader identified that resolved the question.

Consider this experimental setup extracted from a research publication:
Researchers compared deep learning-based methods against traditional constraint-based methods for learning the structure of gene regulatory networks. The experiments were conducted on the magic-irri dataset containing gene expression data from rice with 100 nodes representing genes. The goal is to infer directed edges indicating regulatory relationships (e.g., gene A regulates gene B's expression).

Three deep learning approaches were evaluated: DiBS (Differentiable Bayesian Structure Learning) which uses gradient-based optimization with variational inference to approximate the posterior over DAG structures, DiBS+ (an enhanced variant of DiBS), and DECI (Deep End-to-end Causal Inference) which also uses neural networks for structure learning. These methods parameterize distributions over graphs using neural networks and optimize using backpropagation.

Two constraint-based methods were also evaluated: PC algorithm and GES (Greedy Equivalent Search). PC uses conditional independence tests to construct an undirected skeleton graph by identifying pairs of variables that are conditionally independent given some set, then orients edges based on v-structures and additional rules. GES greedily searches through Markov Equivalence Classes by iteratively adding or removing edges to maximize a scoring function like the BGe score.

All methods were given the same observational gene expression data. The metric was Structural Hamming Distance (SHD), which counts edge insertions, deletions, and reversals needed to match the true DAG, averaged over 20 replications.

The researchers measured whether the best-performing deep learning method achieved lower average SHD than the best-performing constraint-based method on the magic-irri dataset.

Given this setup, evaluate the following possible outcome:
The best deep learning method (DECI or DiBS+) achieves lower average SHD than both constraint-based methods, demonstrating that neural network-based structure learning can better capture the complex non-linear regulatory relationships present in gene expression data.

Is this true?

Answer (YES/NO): NO